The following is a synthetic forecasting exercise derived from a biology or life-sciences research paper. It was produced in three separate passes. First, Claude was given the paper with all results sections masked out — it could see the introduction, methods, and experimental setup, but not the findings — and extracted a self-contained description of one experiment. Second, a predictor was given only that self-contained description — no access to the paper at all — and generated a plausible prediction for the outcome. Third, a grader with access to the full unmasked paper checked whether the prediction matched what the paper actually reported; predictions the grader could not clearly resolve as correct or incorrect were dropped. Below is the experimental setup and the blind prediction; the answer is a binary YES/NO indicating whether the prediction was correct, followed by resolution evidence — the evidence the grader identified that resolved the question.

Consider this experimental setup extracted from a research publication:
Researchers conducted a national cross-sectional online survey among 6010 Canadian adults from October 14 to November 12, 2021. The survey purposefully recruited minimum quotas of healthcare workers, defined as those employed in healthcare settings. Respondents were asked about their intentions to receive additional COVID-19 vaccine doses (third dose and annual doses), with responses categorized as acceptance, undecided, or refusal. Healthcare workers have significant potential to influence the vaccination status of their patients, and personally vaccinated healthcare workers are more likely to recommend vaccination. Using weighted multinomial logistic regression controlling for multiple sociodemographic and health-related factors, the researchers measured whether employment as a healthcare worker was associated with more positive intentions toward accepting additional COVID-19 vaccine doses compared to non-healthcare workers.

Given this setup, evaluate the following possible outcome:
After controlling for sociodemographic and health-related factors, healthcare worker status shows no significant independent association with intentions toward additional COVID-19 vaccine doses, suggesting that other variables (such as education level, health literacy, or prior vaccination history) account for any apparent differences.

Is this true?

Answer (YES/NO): YES